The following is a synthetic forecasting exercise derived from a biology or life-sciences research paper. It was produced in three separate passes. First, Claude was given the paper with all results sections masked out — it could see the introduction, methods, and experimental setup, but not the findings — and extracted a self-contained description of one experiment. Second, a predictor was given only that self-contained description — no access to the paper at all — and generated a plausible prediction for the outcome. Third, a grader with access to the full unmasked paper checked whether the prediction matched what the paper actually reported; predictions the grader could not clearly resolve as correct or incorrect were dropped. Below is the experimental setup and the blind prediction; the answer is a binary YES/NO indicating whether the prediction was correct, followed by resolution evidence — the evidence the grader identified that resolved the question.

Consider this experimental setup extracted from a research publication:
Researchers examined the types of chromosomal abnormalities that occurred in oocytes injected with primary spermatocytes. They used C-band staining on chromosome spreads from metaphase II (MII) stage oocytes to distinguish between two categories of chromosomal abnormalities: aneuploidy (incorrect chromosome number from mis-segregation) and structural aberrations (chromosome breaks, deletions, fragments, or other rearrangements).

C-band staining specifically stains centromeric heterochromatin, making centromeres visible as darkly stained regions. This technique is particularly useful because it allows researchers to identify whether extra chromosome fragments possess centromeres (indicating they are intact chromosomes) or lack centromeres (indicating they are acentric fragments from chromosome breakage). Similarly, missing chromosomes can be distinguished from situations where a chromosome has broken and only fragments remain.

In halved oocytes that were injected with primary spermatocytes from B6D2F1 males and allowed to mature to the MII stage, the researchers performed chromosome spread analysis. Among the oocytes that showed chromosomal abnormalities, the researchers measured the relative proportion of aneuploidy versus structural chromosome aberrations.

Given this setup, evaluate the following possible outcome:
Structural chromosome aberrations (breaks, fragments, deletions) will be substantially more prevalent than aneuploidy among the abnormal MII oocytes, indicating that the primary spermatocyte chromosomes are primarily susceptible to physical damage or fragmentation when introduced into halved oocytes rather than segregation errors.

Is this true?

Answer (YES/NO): NO